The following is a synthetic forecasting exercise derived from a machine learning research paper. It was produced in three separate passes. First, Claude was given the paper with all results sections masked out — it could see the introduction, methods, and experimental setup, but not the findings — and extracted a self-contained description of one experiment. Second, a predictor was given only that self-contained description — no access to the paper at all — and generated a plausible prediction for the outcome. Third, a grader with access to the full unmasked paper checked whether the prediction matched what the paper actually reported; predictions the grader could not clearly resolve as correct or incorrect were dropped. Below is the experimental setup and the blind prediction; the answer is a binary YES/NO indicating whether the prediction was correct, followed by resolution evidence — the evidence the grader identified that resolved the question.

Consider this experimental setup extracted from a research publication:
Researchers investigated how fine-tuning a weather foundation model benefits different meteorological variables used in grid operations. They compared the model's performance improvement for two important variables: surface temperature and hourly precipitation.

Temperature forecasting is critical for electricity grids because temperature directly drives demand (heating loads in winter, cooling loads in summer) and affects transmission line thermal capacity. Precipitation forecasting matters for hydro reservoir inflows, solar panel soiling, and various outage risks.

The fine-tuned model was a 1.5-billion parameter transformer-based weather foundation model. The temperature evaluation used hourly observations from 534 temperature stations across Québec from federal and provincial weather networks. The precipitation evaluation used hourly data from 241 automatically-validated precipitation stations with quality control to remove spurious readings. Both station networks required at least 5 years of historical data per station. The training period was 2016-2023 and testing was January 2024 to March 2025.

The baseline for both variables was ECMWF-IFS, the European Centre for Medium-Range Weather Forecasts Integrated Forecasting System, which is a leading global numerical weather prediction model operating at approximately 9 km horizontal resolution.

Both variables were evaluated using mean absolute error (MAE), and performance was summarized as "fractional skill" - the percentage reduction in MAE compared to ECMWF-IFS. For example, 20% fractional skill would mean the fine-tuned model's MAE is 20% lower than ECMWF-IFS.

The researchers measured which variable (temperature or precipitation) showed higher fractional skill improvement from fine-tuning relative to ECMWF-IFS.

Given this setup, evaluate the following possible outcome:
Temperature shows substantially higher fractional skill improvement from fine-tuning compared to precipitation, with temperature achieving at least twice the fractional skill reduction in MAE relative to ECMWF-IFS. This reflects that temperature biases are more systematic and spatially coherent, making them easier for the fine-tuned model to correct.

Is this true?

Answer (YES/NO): NO